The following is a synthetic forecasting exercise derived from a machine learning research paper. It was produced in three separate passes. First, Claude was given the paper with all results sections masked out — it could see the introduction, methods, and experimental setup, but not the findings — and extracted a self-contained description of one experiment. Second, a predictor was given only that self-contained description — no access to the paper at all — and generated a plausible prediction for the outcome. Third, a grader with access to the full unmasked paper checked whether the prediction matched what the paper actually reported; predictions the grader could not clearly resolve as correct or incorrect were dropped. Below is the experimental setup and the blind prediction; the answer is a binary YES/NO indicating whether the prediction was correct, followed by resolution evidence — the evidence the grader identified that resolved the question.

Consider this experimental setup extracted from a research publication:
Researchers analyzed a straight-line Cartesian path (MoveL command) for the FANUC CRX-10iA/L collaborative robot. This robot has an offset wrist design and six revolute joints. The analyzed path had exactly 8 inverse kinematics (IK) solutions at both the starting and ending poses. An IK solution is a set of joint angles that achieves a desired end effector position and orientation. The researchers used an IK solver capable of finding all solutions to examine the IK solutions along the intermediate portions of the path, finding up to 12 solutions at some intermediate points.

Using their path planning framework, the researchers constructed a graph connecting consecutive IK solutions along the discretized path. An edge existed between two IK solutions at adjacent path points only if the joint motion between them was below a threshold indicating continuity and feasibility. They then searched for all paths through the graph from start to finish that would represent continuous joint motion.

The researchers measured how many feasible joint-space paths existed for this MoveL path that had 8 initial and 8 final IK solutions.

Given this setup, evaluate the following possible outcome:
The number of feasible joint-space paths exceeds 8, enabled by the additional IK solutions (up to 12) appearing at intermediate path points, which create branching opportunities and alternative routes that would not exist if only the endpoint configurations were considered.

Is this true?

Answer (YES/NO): NO